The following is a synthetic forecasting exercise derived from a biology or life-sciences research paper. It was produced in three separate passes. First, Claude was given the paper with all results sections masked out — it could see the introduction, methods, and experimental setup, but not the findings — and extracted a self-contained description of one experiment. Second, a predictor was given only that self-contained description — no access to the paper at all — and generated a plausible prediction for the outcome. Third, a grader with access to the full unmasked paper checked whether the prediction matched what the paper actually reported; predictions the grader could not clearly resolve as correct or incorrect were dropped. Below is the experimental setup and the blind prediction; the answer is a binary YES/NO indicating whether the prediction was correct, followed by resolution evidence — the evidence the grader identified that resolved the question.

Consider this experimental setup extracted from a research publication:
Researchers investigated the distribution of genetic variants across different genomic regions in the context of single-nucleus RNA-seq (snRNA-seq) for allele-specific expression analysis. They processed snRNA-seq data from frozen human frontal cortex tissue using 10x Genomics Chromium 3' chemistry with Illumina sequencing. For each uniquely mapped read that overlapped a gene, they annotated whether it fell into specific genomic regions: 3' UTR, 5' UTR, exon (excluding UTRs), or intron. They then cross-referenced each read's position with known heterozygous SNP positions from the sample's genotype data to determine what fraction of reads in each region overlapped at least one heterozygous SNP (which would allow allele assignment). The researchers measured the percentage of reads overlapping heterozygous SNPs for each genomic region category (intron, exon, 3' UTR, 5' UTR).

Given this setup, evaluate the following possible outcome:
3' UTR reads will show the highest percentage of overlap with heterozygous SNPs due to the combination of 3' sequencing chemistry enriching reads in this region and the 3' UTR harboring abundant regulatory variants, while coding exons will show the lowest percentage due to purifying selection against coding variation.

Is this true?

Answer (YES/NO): NO